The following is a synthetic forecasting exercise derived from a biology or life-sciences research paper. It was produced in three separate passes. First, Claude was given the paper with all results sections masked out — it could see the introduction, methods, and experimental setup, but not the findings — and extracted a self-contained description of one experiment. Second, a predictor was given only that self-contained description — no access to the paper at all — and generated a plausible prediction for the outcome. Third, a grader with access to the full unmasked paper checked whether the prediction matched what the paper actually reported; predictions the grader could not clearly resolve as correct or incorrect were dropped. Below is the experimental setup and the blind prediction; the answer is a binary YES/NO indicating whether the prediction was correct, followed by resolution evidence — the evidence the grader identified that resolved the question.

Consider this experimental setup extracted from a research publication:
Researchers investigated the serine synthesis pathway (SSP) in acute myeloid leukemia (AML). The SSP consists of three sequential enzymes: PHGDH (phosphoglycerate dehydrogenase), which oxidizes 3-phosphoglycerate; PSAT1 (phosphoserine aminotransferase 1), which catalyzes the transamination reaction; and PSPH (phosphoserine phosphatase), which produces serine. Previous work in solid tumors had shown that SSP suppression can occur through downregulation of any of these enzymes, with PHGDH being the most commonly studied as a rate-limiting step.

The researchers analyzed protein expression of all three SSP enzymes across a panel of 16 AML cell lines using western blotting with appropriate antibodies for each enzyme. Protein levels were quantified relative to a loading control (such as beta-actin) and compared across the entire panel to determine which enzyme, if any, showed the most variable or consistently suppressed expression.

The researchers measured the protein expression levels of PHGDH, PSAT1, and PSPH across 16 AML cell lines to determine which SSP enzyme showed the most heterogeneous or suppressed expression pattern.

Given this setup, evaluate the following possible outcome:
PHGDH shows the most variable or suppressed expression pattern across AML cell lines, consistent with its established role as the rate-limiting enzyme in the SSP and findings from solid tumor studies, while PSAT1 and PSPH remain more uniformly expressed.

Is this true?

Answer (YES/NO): NO